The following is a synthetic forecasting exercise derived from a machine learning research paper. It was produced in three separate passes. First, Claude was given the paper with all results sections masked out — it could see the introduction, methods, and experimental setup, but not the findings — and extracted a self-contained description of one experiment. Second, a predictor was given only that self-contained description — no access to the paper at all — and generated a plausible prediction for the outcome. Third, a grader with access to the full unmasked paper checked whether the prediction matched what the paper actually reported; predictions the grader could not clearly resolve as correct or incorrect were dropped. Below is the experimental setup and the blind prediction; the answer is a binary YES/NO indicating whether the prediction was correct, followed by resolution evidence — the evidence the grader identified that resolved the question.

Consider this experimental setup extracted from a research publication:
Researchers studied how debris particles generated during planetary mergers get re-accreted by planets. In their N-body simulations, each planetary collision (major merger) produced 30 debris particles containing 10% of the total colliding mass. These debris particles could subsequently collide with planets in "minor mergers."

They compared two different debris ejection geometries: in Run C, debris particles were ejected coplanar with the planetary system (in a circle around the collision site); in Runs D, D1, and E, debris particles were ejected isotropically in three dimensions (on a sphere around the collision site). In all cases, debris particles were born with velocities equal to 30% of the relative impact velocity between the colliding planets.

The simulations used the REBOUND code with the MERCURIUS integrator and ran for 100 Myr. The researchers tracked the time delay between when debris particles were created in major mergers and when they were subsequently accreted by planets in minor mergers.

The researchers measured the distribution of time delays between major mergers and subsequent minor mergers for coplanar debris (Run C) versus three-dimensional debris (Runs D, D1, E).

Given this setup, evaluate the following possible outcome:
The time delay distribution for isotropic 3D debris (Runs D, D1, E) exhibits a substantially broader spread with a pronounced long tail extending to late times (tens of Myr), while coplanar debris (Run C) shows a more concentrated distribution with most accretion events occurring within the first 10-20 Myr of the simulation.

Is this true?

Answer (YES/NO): NO